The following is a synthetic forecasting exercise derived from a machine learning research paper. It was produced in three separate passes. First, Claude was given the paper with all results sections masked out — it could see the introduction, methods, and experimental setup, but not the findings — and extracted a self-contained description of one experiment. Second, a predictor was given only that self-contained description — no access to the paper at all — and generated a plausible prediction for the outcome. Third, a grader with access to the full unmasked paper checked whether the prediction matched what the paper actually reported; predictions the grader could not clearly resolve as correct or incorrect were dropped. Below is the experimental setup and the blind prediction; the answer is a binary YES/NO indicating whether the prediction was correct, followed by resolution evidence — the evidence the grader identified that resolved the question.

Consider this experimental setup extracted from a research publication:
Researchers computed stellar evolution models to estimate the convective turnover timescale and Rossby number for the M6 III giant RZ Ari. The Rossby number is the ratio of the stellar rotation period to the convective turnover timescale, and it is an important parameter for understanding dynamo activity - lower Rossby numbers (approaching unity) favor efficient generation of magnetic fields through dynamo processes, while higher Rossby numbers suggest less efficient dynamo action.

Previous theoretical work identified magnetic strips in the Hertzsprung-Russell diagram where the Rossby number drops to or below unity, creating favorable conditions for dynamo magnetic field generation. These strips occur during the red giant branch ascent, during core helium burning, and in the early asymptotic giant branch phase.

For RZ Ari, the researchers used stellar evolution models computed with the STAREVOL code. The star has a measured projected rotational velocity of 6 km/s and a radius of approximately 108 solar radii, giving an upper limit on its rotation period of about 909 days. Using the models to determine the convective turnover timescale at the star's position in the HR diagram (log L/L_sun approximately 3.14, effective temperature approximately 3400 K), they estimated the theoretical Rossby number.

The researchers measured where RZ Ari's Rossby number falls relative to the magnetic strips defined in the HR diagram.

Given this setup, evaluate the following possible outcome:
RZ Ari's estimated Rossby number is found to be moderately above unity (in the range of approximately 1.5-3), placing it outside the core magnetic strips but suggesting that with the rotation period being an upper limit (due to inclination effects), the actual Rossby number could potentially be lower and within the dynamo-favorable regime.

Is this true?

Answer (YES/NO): NO